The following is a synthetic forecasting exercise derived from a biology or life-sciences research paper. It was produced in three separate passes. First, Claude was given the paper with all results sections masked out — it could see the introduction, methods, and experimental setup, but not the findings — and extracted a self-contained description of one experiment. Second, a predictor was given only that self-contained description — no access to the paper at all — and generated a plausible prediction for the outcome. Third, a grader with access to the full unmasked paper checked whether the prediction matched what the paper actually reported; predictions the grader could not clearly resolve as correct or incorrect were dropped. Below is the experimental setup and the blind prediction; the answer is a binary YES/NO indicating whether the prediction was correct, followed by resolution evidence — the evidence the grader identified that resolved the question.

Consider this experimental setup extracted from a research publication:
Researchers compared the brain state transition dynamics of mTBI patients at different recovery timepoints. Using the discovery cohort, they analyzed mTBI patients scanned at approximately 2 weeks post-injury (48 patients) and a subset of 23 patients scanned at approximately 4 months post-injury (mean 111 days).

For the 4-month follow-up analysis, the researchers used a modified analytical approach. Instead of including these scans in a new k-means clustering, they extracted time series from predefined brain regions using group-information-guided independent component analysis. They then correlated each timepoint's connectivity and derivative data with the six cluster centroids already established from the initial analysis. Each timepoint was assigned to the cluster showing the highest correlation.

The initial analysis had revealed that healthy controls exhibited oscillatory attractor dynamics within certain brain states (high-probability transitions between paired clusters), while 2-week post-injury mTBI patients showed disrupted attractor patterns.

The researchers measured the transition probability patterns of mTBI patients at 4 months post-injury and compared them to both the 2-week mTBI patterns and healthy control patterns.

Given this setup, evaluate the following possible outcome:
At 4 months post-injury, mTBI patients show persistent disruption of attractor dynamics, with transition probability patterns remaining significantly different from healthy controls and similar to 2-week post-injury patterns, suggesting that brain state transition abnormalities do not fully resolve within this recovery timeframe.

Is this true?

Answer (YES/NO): NO